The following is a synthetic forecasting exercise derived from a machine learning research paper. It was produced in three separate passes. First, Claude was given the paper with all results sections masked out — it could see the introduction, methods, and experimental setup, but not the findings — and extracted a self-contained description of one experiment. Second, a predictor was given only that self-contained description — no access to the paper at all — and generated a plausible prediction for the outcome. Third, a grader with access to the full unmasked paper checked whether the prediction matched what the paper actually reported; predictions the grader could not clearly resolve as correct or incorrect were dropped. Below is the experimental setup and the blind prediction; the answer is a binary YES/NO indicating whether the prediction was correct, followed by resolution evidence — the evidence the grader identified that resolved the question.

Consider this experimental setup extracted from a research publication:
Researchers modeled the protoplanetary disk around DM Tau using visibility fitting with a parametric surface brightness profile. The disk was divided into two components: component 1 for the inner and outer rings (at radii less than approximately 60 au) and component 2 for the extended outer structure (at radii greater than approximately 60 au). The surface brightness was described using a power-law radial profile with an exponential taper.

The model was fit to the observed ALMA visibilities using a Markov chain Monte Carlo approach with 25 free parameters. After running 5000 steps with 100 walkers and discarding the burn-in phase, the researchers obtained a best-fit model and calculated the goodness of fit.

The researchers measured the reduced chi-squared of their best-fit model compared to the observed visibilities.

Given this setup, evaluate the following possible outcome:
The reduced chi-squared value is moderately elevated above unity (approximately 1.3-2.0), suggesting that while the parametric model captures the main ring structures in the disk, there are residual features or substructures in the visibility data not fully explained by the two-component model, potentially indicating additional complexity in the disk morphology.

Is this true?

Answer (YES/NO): YES